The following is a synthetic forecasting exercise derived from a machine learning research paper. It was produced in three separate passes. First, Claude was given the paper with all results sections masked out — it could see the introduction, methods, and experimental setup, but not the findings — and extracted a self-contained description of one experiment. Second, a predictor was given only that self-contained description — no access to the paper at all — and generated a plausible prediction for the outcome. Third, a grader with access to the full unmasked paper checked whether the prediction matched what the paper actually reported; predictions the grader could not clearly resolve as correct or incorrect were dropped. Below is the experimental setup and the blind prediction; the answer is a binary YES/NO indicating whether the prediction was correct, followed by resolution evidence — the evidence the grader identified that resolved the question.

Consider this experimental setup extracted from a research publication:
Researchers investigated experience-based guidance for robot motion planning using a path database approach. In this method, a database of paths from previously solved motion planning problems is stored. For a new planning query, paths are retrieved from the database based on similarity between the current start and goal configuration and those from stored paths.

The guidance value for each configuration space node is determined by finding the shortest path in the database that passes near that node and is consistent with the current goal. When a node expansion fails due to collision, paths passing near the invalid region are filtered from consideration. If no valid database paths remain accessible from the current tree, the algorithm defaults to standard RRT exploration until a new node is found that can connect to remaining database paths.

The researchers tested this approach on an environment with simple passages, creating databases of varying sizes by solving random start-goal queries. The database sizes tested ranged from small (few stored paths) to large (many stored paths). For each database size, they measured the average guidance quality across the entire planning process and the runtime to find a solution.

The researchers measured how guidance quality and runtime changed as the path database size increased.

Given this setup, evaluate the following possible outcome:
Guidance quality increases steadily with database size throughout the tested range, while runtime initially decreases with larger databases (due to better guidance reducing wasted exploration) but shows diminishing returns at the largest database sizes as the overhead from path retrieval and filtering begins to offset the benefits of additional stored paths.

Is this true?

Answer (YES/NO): NO